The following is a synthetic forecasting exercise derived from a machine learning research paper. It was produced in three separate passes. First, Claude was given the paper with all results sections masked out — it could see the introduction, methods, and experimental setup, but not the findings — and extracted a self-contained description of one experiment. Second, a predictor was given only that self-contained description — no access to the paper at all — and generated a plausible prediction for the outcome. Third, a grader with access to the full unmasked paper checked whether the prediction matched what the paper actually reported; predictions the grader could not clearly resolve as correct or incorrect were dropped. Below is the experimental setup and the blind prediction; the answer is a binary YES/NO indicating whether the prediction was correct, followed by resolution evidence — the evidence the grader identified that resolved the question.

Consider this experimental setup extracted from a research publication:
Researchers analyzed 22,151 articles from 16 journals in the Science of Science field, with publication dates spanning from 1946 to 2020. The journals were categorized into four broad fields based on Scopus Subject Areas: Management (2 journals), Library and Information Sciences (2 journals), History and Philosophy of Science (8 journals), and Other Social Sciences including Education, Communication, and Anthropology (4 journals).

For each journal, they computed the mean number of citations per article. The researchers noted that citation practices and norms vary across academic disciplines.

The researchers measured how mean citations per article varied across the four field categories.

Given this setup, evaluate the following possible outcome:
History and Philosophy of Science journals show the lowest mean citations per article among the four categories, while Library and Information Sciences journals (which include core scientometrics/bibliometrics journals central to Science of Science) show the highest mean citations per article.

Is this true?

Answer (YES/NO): NO